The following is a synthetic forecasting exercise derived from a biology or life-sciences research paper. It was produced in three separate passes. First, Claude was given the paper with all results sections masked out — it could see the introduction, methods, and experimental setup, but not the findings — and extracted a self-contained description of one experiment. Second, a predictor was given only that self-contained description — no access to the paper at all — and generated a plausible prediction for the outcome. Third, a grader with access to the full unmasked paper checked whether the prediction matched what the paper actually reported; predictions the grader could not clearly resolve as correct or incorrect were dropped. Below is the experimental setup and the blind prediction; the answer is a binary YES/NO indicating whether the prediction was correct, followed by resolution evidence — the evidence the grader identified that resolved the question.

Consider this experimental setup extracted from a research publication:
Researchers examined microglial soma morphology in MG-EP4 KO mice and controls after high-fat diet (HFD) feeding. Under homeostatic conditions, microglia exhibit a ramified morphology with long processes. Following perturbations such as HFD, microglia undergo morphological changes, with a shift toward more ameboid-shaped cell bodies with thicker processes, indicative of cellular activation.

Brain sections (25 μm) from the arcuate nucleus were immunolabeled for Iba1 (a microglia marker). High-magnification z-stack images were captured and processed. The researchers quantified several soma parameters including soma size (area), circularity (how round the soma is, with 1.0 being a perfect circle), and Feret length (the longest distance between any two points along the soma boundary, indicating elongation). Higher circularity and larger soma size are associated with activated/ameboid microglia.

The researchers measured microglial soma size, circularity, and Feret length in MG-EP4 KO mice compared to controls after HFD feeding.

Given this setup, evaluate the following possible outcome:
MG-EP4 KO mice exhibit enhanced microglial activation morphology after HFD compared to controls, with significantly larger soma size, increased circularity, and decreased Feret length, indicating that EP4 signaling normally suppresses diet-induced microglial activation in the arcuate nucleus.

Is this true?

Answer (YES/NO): NO